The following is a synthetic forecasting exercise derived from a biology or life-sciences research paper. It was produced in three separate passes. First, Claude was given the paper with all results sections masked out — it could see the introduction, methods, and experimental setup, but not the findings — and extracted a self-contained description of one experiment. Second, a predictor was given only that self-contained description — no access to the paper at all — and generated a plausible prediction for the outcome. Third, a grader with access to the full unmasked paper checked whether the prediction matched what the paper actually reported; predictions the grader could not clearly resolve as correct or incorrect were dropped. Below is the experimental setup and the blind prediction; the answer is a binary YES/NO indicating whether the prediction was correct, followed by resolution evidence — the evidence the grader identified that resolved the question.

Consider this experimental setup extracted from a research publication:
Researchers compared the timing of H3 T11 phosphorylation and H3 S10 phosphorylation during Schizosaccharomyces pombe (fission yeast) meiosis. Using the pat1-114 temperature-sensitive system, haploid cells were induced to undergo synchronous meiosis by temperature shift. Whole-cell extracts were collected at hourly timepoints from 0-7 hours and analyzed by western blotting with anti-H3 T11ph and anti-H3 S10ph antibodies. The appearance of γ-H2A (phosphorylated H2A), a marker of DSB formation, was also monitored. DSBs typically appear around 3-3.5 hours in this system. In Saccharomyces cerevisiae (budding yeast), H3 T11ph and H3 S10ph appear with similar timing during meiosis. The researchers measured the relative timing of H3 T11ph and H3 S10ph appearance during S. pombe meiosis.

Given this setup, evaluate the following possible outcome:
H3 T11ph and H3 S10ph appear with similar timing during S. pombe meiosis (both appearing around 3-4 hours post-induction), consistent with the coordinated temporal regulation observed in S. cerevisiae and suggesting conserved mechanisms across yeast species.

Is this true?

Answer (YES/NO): NO